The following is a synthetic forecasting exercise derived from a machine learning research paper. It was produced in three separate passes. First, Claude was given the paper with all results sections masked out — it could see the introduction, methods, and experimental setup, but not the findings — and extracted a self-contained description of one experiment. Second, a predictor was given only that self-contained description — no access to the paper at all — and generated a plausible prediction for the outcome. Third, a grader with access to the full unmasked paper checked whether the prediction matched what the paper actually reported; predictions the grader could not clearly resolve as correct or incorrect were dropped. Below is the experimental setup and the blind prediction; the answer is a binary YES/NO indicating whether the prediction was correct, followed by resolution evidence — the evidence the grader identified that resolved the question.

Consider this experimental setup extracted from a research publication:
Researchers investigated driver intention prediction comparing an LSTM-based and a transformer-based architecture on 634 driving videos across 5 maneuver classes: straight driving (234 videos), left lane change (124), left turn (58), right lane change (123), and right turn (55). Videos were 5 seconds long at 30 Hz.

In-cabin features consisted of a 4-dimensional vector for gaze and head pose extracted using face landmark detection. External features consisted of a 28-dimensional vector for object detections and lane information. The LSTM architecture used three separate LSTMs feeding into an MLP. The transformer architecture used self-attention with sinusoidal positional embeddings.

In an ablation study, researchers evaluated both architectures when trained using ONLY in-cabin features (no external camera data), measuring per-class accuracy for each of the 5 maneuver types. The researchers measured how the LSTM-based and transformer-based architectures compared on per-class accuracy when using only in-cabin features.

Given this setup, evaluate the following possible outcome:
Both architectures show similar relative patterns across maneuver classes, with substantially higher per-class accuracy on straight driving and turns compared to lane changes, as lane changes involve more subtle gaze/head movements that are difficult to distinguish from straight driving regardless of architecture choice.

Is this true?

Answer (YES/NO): NO